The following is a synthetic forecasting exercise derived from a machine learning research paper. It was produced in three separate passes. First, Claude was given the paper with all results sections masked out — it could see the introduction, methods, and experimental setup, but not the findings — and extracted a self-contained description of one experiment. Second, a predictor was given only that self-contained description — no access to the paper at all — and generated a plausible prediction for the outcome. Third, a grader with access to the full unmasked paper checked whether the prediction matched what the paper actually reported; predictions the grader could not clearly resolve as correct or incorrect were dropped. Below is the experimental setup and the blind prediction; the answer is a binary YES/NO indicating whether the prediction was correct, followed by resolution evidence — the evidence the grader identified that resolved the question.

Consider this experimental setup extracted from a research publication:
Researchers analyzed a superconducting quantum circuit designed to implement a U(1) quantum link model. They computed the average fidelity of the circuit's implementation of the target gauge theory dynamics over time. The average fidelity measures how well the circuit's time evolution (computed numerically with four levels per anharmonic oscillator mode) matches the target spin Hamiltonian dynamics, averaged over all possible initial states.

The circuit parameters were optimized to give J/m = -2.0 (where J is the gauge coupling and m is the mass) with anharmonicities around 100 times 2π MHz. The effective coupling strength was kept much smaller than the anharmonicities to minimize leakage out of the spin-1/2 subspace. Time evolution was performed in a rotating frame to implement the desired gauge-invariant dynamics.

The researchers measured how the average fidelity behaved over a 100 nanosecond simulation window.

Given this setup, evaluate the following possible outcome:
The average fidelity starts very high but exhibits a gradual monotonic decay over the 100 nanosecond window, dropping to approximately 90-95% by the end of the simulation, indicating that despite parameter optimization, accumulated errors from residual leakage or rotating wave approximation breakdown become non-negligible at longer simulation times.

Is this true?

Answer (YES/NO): NO